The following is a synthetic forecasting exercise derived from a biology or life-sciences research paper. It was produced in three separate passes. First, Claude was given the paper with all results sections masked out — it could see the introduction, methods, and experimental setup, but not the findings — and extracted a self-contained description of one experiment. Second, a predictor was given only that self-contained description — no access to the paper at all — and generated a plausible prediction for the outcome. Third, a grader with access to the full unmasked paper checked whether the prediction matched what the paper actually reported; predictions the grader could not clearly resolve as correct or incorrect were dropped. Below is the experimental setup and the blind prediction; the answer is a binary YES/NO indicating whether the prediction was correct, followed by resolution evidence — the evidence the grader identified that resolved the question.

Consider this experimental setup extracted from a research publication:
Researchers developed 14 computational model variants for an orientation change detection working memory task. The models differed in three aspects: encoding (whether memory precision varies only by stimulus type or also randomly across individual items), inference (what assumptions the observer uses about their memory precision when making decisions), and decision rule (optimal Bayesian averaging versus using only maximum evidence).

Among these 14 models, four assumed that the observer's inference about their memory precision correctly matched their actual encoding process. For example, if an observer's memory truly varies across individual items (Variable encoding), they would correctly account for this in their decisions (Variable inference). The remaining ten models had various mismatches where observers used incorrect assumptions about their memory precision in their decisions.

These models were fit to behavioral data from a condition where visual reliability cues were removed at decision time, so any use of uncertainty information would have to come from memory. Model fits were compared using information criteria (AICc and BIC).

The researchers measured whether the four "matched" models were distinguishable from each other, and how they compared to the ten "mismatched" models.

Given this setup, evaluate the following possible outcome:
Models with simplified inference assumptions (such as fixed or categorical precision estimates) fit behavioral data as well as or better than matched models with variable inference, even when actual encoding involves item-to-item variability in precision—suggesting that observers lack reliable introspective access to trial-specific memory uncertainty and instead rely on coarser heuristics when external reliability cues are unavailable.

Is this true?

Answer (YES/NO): NO